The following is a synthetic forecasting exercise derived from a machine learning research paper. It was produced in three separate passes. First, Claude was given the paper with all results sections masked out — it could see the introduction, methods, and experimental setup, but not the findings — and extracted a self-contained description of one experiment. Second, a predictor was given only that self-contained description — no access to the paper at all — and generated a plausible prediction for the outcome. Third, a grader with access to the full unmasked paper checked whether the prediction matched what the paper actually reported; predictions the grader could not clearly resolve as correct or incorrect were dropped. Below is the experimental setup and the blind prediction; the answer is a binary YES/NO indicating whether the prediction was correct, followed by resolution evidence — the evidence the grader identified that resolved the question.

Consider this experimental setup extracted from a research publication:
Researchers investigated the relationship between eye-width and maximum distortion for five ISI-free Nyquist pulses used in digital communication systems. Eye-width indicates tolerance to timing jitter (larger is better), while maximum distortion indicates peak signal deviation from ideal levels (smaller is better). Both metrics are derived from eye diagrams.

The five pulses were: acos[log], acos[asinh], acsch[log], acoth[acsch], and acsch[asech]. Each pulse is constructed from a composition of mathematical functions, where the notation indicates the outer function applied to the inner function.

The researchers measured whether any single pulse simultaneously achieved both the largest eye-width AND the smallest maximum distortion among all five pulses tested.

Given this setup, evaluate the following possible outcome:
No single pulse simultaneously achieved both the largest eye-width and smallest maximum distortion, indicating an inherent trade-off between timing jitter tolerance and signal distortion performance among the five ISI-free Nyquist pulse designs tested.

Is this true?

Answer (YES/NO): YES